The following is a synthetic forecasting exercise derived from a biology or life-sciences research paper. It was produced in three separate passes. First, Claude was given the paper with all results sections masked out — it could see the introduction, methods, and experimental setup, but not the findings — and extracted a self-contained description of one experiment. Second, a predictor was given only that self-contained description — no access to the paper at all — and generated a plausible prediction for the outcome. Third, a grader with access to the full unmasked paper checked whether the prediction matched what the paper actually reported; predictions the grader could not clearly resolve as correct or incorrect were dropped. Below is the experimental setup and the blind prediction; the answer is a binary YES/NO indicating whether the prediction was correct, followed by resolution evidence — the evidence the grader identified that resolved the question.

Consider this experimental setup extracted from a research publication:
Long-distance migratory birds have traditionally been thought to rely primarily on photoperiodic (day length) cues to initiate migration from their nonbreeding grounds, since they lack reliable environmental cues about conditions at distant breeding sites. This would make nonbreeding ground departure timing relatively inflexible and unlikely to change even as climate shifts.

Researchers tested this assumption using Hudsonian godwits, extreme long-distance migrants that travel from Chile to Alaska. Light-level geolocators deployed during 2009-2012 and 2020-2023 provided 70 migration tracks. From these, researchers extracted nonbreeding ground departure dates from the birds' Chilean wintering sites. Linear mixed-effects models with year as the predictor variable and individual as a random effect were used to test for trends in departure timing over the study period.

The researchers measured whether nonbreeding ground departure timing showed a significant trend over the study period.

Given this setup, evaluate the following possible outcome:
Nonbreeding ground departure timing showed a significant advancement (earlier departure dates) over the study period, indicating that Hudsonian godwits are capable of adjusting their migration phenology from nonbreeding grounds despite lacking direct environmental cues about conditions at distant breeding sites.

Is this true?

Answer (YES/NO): NO